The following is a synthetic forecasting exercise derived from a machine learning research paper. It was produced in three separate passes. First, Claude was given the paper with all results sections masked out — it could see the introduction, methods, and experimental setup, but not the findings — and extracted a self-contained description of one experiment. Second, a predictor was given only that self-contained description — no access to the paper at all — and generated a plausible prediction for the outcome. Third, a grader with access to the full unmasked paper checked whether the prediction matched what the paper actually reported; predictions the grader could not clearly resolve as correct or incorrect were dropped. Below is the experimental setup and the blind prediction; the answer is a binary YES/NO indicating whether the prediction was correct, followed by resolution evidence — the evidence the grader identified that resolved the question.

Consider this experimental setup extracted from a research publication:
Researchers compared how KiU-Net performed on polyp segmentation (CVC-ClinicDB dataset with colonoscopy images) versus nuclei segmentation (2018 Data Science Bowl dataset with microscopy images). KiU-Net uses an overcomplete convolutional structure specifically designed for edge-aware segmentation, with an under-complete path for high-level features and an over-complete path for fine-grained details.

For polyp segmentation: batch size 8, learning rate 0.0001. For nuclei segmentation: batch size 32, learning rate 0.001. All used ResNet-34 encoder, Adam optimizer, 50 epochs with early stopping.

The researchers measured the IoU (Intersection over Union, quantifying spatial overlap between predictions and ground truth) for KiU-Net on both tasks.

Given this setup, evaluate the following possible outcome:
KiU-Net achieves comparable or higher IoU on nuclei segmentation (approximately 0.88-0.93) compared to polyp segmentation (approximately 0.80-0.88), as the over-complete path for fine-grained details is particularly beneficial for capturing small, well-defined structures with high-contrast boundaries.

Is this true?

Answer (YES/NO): NO